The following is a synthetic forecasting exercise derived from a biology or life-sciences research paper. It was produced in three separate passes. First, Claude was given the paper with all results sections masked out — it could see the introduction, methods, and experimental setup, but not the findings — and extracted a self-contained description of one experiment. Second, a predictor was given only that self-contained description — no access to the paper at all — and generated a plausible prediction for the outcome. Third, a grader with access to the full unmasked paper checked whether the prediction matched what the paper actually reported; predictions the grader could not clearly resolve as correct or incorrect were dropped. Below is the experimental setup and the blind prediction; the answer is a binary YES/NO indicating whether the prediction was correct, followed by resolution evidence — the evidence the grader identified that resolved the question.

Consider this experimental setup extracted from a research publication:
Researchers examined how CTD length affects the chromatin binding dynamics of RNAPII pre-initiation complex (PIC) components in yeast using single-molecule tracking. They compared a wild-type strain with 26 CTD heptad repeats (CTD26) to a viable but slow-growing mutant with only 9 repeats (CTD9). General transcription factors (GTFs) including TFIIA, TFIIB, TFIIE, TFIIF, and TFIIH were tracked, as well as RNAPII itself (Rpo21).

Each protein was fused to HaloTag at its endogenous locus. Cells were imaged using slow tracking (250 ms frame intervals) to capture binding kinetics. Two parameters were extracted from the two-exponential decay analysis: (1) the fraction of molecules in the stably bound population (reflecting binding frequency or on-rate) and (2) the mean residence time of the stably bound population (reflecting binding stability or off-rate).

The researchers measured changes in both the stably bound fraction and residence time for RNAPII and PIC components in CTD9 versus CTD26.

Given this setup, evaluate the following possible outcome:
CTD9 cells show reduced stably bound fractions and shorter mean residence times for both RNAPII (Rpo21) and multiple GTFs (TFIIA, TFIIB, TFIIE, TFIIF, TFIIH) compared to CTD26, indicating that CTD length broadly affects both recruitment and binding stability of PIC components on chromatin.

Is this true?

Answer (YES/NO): NO